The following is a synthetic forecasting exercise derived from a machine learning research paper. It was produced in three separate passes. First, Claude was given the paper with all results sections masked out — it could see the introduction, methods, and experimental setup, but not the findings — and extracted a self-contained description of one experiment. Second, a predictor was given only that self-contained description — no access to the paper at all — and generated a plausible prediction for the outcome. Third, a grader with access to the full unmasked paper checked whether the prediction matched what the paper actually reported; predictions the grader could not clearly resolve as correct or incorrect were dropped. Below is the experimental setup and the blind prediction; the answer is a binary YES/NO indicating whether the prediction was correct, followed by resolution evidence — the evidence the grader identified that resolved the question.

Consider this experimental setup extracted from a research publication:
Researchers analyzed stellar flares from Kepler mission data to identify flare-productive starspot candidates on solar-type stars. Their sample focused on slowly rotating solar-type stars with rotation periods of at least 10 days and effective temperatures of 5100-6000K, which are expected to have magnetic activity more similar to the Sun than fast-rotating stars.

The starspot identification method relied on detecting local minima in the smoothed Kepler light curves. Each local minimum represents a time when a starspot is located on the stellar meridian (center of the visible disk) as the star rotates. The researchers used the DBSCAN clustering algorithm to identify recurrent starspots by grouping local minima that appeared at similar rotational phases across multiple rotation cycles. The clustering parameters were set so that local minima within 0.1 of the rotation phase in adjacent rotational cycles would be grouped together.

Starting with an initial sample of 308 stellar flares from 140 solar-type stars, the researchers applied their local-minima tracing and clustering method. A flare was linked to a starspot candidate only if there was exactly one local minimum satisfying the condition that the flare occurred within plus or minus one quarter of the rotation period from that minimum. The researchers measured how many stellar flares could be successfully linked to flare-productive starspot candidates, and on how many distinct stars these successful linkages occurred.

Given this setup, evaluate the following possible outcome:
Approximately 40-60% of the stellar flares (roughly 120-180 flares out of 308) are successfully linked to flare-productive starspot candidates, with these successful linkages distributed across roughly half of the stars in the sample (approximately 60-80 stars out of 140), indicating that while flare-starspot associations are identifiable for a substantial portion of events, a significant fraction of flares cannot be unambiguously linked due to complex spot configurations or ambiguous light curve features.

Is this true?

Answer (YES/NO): NO